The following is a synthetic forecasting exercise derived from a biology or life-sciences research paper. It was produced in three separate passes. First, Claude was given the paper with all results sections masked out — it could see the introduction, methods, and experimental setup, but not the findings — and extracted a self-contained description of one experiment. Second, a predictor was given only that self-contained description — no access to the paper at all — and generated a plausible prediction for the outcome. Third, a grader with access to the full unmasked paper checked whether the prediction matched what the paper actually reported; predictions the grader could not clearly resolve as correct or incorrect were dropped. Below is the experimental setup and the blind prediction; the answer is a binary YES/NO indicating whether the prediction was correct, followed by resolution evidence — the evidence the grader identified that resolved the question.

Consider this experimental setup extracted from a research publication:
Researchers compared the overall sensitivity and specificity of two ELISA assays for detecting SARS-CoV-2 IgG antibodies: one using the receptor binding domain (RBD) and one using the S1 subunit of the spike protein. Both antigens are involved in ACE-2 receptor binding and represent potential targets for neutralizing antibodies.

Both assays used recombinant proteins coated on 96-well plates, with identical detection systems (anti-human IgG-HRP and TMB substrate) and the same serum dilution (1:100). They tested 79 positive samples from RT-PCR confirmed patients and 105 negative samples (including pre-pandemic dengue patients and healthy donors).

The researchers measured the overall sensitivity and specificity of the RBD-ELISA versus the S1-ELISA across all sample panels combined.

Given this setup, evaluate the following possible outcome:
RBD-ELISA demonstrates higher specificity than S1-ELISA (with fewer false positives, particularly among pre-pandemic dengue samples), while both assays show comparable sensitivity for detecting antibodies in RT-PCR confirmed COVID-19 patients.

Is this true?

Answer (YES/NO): NO